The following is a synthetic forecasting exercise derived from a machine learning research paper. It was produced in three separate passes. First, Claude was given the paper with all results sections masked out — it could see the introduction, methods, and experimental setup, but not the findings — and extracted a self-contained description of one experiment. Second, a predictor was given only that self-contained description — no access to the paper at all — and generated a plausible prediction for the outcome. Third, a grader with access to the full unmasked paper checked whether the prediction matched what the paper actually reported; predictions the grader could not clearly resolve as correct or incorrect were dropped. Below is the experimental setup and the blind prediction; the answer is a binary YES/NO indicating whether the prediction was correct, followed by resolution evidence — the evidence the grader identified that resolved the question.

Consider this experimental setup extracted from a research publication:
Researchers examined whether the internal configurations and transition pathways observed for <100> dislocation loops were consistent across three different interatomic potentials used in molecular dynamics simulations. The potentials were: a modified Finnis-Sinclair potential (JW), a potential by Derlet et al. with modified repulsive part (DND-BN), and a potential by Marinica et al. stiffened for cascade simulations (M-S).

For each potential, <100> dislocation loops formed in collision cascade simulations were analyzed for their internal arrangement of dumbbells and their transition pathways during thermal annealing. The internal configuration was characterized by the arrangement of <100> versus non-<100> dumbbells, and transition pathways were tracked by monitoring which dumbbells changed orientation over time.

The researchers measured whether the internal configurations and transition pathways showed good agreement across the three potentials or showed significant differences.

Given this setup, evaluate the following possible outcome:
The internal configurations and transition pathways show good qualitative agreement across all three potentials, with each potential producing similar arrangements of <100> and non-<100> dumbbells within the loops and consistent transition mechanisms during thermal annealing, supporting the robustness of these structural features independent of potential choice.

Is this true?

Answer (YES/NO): YES